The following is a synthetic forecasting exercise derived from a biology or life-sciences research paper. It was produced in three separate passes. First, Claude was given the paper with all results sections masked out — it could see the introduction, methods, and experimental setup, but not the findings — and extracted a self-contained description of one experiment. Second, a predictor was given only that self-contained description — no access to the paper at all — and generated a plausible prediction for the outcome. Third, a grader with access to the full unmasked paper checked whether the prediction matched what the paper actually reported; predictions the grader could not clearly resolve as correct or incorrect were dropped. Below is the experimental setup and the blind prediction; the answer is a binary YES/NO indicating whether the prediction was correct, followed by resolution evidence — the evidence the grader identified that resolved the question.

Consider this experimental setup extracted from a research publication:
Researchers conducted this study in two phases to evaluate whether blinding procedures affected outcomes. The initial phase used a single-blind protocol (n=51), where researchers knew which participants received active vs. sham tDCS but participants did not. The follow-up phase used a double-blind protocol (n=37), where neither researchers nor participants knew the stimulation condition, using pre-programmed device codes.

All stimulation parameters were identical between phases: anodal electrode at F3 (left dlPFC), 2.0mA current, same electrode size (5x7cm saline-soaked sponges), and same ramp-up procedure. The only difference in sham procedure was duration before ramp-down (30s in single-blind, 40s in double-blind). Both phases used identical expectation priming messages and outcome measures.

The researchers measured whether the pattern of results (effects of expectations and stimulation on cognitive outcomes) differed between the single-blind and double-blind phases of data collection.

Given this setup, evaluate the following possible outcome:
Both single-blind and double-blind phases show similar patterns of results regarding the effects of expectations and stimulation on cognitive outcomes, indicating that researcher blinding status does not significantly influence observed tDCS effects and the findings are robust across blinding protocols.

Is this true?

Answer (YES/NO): YES